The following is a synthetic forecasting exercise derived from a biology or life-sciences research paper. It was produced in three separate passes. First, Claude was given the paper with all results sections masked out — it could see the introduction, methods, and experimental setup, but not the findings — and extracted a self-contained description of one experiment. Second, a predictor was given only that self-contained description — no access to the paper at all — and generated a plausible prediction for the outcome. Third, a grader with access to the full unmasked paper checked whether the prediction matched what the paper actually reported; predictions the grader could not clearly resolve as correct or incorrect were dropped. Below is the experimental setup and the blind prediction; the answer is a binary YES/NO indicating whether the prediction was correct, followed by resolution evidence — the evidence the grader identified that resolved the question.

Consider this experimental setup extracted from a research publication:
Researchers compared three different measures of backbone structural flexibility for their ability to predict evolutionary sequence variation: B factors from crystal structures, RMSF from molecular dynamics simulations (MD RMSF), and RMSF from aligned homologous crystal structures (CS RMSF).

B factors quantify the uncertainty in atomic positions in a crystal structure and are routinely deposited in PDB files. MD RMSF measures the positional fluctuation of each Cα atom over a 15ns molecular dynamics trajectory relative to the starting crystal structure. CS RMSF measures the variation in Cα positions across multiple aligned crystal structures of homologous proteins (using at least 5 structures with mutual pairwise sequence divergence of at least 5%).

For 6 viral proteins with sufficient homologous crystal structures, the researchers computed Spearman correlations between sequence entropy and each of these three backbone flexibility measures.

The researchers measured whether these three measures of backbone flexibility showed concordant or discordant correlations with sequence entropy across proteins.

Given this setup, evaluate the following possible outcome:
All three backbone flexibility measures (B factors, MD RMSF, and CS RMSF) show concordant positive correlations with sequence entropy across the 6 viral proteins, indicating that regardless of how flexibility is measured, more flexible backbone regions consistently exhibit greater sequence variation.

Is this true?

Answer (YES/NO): NO